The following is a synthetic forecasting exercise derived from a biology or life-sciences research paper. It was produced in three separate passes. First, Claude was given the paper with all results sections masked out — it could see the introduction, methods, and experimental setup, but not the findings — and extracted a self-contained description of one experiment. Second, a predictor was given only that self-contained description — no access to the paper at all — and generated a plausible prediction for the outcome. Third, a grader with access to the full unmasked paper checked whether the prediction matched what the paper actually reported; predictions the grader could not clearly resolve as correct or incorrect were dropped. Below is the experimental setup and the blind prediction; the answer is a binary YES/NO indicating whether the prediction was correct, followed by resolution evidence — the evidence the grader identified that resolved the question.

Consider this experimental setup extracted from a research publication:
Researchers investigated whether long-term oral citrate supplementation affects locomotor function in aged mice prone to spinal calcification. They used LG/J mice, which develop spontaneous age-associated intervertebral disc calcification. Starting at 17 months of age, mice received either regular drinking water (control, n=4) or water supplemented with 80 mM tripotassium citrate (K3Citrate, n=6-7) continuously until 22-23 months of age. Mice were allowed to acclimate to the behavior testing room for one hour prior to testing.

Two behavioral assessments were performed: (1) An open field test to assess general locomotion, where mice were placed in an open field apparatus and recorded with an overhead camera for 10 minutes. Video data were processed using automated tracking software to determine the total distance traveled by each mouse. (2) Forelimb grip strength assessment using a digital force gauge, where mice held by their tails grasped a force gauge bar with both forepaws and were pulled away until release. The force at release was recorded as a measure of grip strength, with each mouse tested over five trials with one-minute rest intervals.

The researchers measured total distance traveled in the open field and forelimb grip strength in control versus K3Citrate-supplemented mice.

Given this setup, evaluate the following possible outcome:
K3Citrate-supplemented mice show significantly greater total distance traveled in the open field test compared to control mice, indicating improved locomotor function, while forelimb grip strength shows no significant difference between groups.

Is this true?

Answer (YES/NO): NO